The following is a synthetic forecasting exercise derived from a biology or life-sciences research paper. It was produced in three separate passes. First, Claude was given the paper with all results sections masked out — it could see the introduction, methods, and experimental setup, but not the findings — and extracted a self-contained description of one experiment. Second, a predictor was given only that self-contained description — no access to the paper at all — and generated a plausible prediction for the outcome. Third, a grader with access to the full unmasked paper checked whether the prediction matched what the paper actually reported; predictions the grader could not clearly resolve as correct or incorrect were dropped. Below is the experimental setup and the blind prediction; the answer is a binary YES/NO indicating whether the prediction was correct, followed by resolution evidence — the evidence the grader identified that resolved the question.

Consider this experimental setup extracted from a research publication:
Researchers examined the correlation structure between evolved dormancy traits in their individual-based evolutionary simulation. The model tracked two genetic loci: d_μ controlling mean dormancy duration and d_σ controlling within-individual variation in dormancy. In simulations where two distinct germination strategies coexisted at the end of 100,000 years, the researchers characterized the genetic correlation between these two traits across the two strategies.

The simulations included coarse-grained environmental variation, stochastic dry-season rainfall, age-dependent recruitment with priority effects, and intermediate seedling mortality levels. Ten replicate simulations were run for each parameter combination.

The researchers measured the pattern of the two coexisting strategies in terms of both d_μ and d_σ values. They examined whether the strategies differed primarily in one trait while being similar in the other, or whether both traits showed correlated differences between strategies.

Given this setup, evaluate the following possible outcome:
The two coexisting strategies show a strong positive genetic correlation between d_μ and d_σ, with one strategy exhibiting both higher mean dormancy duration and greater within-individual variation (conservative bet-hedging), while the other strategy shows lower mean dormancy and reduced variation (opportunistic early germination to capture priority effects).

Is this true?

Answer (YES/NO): NO